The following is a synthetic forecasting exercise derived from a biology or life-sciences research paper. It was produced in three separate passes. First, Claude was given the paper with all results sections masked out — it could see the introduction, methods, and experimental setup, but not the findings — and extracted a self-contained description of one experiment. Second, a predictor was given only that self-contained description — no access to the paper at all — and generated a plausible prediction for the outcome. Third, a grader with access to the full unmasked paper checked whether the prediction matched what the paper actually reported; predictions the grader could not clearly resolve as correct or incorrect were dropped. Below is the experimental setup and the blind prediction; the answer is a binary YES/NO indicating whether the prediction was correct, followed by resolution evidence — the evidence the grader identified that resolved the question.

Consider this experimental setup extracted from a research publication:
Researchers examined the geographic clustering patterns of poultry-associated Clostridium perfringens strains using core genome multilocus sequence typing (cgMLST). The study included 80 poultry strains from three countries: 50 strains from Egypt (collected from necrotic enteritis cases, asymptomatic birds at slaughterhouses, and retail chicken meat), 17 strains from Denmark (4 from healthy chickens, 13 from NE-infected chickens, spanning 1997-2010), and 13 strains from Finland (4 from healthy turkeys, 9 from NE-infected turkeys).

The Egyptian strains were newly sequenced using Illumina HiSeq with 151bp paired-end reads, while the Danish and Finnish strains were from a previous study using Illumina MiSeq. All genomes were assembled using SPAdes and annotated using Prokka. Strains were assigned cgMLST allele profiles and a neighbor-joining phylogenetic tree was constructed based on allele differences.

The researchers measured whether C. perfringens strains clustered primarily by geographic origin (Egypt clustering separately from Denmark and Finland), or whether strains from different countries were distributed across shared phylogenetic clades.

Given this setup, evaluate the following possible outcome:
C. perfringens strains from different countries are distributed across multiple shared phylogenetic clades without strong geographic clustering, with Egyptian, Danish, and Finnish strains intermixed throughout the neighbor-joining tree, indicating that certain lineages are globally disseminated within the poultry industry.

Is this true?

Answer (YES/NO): NO